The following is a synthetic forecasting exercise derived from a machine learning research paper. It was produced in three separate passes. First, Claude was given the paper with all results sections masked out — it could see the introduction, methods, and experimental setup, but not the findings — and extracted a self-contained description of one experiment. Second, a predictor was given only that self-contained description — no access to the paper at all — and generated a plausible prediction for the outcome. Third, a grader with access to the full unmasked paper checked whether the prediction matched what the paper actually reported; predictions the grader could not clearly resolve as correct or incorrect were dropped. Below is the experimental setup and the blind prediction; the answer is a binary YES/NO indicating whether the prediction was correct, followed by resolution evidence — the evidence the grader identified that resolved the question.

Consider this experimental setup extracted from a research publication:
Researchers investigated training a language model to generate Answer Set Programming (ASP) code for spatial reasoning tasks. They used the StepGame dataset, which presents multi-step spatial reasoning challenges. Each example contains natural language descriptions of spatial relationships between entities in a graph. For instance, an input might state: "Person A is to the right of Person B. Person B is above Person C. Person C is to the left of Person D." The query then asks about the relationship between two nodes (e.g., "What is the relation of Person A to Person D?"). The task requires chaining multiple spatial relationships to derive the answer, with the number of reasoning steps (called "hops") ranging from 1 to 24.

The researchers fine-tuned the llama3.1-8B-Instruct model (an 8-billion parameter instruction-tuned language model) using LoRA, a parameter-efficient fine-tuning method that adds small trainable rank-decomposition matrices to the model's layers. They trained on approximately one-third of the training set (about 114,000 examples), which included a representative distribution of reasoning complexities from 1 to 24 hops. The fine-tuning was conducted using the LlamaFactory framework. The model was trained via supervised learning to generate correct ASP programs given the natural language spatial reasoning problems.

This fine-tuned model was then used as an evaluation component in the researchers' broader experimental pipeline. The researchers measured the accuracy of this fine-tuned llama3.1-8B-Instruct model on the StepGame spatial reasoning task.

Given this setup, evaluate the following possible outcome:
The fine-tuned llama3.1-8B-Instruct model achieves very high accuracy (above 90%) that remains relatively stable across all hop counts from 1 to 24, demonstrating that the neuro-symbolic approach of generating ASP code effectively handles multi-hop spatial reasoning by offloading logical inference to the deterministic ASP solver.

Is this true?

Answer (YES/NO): YES